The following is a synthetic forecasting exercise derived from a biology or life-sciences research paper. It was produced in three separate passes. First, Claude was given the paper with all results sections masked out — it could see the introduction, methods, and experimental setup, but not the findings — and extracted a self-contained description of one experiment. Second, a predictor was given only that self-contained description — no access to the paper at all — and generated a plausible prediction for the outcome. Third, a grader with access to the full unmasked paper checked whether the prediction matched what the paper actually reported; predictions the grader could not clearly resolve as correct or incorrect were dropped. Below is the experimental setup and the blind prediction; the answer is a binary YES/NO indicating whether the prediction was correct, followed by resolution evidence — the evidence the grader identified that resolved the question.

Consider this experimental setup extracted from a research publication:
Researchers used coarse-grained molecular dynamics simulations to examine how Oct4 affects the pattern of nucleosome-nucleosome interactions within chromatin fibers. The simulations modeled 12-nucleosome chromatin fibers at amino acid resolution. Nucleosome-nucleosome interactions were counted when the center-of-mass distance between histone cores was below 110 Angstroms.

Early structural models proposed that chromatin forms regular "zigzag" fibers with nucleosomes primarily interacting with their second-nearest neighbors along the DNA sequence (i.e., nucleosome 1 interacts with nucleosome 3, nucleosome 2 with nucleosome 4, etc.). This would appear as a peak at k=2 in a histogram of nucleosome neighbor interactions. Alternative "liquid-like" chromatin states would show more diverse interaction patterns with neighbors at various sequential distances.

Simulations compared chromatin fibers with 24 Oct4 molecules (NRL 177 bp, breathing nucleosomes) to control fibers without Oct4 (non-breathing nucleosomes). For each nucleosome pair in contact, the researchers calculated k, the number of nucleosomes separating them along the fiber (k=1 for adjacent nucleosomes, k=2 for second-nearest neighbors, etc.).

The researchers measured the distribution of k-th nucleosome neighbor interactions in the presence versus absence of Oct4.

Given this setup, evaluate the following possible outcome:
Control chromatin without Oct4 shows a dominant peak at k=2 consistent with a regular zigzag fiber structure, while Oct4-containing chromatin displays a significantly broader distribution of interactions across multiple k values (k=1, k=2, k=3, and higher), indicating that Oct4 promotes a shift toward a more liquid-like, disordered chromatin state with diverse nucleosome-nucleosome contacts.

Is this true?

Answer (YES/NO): YES